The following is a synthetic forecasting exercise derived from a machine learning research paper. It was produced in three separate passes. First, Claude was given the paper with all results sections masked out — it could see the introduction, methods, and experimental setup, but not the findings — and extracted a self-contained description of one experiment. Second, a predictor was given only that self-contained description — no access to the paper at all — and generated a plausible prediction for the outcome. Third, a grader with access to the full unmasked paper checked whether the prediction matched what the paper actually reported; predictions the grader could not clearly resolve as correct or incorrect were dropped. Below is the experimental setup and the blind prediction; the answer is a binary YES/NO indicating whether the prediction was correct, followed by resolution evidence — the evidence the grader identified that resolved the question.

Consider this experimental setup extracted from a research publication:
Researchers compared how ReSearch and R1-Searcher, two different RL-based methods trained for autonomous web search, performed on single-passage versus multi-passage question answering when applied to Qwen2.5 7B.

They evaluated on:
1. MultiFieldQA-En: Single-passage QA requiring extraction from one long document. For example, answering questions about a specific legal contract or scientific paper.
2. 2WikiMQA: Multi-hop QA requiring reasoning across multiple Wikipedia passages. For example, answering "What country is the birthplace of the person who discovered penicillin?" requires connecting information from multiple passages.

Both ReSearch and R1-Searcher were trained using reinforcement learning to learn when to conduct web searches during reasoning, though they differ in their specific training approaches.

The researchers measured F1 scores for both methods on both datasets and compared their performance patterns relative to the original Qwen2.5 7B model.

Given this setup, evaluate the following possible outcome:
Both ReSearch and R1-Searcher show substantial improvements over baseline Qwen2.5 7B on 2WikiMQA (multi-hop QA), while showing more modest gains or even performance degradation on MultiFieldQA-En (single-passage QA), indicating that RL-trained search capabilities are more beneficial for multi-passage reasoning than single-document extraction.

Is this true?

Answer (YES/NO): YES